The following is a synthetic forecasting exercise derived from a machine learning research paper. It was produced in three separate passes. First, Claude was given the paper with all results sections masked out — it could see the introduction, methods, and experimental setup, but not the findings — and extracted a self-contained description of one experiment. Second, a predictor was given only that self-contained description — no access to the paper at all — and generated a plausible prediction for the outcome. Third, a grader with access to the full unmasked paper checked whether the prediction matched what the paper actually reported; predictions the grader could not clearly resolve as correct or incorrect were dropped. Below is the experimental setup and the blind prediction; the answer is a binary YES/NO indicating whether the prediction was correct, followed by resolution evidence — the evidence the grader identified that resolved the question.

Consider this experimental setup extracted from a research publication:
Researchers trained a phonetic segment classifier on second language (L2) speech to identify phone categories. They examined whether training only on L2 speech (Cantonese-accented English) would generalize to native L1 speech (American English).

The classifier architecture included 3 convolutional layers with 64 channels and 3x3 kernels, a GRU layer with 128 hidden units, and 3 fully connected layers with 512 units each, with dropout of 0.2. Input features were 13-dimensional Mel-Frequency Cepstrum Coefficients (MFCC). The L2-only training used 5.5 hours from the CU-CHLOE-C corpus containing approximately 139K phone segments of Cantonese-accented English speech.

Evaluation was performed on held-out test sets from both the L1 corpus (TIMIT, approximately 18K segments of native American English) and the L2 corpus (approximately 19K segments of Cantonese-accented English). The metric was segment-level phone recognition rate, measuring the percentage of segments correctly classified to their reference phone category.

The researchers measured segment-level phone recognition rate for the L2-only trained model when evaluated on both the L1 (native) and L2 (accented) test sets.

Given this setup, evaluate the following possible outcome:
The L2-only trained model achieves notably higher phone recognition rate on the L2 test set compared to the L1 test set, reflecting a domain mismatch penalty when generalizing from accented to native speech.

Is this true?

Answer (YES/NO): YES